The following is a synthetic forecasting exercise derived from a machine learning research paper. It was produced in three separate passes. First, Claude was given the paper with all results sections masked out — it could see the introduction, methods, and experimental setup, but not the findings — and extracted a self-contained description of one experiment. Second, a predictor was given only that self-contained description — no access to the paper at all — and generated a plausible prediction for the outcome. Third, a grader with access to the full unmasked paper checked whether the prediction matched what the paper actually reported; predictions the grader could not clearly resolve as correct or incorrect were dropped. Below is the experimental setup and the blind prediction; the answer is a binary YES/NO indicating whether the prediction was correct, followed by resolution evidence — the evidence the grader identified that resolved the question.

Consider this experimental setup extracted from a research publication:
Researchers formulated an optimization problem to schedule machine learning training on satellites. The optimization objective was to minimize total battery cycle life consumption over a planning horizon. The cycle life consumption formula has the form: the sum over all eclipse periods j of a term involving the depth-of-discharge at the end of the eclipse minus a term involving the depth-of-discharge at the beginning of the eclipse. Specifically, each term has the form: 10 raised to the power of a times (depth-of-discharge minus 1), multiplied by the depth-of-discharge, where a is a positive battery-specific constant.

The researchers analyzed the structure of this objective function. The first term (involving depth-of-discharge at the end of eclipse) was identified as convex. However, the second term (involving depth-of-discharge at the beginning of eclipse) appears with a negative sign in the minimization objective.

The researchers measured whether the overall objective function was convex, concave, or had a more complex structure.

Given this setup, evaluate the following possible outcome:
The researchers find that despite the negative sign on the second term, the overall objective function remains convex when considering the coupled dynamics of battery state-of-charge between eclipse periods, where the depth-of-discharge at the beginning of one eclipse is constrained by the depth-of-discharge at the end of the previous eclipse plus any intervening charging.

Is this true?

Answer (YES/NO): NO